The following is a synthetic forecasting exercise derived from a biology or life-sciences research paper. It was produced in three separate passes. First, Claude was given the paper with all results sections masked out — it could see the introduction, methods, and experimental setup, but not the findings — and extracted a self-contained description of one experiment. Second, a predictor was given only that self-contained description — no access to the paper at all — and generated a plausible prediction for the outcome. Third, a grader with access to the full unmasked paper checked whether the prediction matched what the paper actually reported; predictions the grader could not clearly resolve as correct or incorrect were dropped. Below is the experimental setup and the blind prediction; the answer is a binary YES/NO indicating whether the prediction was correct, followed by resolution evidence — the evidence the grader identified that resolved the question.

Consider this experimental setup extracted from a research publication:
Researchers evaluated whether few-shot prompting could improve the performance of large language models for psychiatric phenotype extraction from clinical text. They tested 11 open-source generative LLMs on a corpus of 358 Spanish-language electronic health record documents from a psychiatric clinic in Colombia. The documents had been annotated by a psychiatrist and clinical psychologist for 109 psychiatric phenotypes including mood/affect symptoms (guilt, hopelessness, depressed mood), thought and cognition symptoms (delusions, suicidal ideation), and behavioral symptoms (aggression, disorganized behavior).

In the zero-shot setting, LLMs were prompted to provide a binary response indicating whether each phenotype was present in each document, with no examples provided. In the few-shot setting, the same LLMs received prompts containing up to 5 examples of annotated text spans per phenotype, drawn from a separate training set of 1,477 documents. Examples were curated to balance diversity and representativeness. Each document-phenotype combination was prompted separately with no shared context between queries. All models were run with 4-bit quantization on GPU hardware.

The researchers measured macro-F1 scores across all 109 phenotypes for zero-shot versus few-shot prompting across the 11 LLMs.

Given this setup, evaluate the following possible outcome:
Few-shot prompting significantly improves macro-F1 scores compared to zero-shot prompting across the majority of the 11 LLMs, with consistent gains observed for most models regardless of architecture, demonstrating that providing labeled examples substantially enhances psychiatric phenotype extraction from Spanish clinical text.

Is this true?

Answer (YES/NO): NO